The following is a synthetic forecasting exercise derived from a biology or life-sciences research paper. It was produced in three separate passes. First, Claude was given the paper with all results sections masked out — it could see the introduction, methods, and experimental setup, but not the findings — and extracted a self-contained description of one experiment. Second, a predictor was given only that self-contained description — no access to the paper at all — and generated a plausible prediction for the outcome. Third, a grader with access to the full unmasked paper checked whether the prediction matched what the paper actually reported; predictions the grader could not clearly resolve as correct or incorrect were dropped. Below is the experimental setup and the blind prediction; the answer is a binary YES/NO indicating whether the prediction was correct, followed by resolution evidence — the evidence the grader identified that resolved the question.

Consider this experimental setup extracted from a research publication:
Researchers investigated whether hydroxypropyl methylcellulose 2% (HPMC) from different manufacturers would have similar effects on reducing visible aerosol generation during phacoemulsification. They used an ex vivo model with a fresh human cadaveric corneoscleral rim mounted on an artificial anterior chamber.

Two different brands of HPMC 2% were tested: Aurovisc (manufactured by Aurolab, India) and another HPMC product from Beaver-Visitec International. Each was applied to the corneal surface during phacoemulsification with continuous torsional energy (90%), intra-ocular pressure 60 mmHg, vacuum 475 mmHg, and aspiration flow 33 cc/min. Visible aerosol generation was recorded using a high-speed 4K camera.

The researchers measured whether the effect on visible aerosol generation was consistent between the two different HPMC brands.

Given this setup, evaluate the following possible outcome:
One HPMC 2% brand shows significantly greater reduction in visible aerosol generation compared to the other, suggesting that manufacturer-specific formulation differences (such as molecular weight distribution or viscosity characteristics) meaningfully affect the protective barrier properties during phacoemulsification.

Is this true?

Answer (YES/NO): NO